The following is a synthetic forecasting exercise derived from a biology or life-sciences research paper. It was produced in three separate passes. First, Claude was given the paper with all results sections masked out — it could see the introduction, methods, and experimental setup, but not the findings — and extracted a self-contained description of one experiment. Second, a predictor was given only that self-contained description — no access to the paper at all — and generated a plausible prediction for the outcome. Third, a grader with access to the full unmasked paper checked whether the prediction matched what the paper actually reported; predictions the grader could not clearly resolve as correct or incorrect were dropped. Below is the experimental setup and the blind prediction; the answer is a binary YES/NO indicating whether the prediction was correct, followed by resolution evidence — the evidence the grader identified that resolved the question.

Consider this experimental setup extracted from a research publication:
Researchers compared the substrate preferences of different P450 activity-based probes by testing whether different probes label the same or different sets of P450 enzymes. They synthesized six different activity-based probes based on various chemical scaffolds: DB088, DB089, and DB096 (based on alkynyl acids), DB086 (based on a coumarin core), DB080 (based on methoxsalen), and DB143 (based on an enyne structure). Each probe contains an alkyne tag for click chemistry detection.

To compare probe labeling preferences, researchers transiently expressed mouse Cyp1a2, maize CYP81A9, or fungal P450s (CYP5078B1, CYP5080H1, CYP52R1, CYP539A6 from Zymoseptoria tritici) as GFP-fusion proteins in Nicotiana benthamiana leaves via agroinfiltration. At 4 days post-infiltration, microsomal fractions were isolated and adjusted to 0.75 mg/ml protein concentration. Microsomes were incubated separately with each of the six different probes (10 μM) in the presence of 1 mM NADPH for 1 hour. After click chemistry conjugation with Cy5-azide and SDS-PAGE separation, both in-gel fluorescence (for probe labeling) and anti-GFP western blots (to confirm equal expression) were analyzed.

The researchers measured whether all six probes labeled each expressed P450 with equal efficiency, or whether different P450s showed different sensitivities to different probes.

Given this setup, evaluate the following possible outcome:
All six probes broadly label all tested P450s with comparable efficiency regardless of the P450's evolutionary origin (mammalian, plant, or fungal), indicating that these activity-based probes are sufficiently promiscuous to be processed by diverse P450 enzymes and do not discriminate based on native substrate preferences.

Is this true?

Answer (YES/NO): NO